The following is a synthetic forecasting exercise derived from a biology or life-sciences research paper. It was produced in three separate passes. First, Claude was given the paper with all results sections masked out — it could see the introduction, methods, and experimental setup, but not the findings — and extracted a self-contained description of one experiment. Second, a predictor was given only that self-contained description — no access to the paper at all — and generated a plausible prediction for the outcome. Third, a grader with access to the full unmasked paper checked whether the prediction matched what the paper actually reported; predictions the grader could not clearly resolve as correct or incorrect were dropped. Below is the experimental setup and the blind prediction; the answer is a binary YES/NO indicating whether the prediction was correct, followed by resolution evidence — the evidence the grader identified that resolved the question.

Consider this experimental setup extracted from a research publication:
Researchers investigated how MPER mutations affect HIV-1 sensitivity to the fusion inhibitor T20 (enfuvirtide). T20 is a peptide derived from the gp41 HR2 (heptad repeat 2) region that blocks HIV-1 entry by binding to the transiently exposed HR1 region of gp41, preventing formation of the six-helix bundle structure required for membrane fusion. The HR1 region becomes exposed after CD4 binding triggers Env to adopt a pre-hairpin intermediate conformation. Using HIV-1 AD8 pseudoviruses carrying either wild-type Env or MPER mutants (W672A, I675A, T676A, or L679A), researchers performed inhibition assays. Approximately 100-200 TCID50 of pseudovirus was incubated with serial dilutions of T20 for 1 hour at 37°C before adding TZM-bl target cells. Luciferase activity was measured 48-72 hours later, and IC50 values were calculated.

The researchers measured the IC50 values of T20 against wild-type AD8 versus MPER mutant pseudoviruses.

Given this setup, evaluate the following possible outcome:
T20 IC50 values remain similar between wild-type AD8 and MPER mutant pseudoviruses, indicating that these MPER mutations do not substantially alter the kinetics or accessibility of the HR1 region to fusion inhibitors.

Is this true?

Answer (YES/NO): NO